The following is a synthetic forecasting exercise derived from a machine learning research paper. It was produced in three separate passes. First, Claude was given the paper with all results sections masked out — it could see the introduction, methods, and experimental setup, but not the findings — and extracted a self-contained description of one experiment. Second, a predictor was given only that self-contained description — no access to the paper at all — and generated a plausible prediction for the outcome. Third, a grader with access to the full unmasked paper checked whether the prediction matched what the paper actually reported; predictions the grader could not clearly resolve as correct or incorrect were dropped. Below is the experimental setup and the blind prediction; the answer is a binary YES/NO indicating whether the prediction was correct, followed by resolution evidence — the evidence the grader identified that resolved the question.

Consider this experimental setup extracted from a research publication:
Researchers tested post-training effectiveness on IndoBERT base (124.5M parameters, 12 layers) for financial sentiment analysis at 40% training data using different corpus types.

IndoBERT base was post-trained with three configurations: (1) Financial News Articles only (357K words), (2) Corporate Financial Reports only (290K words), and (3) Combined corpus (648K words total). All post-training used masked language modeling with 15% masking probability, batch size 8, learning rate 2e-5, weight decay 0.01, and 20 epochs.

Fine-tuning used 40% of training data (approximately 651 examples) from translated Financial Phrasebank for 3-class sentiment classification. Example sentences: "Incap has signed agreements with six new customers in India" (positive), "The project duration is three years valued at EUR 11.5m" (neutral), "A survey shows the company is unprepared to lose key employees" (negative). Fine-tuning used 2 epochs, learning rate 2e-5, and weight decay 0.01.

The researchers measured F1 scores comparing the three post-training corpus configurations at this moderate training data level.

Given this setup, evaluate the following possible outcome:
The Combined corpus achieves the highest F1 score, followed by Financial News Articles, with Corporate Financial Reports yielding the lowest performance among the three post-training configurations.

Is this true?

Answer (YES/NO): NO